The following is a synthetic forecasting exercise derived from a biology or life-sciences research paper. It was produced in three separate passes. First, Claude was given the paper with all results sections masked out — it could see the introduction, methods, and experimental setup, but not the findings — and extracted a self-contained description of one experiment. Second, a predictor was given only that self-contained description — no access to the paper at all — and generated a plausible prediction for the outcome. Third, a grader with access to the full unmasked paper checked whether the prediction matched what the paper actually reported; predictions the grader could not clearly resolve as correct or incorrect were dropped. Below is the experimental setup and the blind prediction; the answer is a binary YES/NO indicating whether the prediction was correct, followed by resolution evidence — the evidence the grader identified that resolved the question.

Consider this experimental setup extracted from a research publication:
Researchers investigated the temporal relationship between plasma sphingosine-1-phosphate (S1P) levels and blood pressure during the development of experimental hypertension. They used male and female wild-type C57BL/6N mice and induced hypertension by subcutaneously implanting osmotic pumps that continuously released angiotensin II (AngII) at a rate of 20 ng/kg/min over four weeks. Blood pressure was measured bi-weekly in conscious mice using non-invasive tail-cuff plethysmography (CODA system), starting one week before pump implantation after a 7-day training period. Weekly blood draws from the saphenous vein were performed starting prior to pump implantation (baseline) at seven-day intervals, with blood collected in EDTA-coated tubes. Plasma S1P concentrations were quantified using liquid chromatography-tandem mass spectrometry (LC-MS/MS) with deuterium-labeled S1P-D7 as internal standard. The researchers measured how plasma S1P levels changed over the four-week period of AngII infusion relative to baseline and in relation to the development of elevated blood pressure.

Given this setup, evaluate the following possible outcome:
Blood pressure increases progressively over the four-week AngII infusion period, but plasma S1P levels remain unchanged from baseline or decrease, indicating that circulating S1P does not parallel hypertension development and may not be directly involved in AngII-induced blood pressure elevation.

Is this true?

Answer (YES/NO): NO